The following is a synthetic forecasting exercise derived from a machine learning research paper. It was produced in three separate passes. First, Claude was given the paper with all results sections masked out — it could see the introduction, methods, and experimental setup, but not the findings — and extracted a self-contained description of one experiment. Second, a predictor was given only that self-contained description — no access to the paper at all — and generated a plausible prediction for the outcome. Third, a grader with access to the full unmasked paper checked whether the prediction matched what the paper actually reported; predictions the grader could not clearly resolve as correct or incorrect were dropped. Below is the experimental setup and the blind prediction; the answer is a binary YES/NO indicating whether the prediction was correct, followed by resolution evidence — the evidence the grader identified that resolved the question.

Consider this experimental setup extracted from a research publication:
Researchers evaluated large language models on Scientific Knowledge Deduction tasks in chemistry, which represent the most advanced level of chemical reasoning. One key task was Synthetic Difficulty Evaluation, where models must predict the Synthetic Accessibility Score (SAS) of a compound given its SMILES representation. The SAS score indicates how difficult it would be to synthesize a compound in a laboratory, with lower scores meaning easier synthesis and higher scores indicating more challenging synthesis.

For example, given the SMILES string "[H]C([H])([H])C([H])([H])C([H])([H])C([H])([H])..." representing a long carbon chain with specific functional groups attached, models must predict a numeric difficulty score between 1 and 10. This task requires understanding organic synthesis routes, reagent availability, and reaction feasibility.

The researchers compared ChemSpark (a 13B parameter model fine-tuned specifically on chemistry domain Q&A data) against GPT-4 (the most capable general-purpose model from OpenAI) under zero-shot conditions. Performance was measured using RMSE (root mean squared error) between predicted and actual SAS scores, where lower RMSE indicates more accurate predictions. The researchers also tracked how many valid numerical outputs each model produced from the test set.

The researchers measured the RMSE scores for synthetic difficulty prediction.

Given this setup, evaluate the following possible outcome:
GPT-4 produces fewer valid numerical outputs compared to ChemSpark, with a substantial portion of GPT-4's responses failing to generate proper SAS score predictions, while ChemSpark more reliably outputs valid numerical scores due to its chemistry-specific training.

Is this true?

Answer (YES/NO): YES